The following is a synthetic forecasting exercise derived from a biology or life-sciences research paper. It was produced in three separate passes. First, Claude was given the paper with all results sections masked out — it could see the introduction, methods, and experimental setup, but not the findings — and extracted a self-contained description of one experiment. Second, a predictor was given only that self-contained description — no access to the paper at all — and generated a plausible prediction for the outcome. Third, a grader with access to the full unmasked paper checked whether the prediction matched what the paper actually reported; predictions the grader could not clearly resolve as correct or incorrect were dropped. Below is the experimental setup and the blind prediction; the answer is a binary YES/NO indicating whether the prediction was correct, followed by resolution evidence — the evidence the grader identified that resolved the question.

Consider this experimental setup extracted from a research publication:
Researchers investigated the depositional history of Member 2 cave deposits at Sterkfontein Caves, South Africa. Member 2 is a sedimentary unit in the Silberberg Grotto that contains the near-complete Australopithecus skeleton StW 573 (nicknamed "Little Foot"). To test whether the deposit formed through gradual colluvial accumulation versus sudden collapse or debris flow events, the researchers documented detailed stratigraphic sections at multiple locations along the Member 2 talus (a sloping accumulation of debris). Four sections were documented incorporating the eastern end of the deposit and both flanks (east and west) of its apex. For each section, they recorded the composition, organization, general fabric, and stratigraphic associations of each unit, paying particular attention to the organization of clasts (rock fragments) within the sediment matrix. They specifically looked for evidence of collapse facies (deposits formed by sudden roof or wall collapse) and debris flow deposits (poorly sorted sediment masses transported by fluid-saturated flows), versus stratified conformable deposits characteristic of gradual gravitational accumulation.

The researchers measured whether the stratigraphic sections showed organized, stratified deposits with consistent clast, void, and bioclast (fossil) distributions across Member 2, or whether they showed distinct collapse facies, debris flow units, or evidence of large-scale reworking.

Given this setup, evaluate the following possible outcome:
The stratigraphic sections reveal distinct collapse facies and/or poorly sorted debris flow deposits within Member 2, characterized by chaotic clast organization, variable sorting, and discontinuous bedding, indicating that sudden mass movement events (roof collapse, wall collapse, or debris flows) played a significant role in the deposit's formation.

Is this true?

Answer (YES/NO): NO